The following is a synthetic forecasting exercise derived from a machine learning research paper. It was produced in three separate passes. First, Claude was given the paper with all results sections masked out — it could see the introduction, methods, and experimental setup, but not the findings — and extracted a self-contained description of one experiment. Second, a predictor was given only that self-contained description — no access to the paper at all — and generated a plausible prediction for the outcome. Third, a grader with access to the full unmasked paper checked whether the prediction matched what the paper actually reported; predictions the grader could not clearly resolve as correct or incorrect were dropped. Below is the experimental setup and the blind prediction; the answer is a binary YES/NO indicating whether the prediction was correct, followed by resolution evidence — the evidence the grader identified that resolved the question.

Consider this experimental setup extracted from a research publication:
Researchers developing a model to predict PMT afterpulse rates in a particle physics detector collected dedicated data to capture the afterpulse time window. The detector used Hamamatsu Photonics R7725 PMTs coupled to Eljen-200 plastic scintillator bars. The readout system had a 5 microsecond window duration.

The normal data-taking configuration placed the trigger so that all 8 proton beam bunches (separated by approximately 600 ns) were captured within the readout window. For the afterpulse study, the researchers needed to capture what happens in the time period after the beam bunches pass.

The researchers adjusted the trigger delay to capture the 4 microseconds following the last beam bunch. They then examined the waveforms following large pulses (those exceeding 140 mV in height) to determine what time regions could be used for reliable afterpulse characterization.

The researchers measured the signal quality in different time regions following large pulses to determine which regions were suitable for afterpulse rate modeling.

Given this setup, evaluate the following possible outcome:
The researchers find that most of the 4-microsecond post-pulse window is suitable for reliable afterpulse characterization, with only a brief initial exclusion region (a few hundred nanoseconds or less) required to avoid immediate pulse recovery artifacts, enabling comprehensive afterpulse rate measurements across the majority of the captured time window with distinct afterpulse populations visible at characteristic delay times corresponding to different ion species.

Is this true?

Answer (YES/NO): NO